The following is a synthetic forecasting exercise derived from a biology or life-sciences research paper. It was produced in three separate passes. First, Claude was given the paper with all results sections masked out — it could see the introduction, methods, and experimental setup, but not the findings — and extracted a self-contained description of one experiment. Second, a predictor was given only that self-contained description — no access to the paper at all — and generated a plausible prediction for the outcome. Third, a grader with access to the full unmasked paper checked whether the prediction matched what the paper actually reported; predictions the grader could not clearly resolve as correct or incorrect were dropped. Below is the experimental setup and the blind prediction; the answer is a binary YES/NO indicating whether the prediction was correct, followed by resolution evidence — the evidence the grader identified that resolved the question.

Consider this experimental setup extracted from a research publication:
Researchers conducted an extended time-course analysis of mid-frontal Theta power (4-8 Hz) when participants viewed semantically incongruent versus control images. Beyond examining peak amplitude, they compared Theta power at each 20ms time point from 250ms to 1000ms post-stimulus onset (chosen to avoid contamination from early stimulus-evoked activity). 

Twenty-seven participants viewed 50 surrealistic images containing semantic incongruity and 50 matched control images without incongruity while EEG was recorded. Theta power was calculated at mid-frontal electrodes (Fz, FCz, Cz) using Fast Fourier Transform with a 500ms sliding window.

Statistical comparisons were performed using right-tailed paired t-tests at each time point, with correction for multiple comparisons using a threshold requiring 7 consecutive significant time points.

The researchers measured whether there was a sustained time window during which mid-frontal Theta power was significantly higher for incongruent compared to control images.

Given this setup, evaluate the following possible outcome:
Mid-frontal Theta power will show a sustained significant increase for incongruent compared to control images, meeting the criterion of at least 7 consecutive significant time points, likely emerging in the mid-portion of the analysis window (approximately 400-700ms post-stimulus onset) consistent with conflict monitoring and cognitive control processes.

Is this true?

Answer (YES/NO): YES